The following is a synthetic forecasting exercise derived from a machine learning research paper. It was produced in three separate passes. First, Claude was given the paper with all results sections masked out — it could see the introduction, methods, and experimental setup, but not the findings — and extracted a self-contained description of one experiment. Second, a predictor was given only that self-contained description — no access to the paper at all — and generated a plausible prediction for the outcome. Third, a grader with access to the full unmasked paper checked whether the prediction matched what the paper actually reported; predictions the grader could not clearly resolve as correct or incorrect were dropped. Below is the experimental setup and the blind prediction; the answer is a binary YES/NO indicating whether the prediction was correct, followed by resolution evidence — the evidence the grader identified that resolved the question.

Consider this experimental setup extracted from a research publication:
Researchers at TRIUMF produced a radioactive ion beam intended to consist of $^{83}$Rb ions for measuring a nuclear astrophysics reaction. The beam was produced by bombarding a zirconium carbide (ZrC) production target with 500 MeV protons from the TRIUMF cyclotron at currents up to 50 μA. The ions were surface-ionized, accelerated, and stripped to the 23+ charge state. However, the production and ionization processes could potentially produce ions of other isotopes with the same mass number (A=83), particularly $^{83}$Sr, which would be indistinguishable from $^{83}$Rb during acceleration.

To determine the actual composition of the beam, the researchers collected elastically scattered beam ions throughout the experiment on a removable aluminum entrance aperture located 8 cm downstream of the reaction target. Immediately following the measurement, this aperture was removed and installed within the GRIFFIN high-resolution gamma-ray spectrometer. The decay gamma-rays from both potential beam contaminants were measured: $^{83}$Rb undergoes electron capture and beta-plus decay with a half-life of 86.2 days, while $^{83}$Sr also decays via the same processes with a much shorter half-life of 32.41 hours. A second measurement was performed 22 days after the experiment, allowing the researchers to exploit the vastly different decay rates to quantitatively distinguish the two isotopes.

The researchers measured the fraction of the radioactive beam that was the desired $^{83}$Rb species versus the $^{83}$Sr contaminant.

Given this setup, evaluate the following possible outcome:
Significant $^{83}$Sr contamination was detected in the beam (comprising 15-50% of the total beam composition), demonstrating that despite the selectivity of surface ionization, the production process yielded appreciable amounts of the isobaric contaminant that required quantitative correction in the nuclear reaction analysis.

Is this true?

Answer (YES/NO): YES